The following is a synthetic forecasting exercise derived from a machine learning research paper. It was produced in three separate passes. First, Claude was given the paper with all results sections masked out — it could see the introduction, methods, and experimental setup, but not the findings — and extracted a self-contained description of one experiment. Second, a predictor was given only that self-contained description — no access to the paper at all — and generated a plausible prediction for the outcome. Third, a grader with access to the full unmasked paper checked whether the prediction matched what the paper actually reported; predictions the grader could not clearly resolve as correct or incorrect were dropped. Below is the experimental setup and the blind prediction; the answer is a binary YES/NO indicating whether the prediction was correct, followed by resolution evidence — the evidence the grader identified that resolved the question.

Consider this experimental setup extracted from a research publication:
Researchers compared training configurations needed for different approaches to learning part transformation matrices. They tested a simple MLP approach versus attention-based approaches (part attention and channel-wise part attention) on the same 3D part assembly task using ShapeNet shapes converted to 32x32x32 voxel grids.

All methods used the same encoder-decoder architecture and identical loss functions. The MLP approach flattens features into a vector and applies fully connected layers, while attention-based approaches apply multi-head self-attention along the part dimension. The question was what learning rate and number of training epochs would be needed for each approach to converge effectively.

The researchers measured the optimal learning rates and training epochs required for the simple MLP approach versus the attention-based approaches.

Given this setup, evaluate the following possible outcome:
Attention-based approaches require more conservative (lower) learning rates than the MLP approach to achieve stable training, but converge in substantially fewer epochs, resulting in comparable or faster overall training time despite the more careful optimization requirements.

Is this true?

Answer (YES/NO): NO